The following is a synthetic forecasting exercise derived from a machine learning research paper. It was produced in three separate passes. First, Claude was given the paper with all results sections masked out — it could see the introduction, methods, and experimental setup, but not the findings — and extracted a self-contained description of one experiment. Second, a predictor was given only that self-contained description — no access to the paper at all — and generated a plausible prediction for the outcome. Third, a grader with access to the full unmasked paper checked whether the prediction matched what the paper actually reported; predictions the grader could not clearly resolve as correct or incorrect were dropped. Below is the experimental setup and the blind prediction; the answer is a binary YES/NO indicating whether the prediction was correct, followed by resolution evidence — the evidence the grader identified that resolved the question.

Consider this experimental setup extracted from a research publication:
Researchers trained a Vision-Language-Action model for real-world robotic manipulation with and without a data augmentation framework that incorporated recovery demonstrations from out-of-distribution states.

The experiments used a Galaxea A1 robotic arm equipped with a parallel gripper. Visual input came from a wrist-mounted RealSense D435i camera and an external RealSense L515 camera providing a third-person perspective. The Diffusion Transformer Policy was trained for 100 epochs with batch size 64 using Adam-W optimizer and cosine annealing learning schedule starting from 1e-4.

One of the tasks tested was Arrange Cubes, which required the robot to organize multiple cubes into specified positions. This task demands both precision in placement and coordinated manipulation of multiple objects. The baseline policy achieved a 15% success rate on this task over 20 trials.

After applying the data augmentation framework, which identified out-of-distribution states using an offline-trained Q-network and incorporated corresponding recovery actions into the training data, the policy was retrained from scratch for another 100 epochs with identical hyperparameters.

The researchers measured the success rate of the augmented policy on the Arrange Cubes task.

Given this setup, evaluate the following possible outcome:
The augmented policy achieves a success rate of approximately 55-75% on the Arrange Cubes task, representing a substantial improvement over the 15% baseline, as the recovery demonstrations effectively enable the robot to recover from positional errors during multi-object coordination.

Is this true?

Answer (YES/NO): NO